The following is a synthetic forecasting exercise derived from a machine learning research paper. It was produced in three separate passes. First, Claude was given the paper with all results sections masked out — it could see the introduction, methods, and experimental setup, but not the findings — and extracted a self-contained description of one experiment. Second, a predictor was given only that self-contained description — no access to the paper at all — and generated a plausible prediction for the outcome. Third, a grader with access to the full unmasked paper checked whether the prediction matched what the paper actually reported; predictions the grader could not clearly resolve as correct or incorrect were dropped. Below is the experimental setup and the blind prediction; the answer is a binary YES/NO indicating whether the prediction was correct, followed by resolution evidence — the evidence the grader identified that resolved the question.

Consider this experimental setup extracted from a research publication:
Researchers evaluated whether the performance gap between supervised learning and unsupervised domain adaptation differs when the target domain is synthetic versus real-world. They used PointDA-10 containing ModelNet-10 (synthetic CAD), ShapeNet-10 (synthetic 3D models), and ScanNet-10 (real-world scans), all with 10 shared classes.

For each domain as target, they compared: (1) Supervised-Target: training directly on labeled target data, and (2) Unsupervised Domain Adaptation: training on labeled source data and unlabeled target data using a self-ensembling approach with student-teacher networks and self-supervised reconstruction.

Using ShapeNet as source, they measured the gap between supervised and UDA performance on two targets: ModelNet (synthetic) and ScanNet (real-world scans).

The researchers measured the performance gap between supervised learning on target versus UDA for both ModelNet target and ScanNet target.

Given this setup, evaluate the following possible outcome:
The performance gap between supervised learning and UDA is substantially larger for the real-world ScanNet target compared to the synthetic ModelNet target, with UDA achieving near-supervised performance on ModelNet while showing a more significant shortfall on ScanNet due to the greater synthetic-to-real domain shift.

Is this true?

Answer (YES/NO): NO